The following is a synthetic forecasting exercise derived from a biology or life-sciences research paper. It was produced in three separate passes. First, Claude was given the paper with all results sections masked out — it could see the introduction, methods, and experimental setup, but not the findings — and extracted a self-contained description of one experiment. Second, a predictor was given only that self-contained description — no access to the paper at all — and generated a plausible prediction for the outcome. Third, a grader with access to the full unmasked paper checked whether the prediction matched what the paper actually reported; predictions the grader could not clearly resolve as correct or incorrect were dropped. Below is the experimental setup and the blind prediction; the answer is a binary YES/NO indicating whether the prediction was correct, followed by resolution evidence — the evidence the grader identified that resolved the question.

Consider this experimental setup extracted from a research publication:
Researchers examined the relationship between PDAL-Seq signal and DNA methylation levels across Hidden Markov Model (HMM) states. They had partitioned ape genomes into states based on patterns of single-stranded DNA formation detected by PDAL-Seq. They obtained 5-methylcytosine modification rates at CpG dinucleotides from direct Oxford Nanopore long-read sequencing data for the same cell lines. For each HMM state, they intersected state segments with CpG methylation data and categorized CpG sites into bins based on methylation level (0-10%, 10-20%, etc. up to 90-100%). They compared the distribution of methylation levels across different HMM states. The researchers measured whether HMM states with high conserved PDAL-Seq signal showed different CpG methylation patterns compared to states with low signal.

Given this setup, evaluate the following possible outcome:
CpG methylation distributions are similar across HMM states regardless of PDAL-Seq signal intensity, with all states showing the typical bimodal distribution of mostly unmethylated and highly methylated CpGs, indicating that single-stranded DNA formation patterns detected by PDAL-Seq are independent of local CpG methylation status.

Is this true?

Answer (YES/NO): NO